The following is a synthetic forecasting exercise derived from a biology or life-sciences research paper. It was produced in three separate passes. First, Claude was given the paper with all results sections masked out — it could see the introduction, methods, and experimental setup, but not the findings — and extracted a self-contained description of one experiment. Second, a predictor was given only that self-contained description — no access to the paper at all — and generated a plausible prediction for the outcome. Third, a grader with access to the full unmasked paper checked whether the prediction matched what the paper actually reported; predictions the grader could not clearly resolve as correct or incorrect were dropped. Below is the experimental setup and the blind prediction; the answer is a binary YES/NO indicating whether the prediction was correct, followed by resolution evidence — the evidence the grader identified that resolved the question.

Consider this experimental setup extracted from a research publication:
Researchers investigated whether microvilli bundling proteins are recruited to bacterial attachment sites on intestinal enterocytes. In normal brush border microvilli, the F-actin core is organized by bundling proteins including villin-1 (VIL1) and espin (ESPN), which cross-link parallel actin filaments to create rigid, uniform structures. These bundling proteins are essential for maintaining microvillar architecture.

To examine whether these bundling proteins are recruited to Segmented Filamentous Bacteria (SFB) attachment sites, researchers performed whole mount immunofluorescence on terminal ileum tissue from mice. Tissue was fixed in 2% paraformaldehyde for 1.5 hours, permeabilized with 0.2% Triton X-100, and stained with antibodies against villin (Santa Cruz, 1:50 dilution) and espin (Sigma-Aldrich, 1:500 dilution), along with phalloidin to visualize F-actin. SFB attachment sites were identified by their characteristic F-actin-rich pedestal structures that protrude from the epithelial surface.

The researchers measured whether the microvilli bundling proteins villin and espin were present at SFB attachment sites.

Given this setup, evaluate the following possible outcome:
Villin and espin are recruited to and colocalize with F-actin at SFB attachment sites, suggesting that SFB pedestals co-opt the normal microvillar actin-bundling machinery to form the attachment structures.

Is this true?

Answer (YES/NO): NO